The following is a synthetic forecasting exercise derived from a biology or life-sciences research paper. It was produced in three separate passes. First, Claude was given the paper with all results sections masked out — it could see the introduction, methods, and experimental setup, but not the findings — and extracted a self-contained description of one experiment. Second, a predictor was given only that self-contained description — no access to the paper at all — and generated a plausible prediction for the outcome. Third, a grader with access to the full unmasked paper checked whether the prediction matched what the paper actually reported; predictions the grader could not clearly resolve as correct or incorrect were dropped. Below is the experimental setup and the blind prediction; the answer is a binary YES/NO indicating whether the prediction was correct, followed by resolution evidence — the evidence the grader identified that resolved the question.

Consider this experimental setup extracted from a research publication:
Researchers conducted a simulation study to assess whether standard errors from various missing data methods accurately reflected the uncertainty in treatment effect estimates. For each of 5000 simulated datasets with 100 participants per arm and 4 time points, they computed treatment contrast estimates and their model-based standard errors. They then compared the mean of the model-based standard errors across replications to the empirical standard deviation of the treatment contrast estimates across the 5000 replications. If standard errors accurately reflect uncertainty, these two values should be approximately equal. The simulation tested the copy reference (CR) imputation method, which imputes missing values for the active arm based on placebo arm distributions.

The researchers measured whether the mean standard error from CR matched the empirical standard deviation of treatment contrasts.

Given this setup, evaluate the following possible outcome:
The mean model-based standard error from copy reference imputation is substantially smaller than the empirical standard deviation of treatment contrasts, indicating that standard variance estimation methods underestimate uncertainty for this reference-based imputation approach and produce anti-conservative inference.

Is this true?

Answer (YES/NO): NO